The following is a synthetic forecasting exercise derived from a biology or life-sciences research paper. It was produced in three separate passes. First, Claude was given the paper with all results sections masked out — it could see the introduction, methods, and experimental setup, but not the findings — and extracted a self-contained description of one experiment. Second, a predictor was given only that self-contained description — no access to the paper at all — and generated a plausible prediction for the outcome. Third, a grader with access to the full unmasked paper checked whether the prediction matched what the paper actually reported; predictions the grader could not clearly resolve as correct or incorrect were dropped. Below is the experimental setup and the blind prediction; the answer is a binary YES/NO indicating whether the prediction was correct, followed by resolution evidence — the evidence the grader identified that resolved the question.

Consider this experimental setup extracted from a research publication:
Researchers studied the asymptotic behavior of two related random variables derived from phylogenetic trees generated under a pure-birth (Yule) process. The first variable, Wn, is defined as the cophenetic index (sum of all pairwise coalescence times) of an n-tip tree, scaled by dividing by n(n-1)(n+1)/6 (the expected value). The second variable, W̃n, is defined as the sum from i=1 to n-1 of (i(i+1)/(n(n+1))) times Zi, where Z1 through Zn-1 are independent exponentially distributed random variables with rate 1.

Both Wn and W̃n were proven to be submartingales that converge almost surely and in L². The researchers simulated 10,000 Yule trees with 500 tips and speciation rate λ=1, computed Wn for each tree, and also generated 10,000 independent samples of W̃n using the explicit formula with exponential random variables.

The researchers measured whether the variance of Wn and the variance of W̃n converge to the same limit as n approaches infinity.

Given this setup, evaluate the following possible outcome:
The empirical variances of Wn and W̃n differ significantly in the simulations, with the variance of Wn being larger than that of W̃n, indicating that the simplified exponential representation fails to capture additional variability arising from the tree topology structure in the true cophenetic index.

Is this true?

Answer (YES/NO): YES